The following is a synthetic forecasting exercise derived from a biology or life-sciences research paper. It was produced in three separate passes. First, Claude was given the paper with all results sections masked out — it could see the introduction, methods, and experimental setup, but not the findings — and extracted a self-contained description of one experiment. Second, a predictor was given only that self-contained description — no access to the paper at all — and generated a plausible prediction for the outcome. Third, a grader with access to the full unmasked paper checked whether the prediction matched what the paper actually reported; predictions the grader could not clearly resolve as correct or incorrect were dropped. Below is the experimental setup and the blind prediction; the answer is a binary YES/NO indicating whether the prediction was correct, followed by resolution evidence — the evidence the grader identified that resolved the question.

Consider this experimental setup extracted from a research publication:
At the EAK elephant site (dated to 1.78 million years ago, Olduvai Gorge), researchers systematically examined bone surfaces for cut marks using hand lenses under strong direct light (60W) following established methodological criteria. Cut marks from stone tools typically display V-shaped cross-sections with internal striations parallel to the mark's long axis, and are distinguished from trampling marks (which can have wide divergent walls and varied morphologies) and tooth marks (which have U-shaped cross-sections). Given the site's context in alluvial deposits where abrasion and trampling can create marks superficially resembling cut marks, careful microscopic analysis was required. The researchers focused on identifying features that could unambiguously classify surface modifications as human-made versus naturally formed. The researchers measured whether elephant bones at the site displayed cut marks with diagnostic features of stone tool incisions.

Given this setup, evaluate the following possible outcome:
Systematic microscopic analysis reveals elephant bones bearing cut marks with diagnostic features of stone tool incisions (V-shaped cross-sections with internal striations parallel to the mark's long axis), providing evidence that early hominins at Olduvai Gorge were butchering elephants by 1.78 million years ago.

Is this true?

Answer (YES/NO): NO